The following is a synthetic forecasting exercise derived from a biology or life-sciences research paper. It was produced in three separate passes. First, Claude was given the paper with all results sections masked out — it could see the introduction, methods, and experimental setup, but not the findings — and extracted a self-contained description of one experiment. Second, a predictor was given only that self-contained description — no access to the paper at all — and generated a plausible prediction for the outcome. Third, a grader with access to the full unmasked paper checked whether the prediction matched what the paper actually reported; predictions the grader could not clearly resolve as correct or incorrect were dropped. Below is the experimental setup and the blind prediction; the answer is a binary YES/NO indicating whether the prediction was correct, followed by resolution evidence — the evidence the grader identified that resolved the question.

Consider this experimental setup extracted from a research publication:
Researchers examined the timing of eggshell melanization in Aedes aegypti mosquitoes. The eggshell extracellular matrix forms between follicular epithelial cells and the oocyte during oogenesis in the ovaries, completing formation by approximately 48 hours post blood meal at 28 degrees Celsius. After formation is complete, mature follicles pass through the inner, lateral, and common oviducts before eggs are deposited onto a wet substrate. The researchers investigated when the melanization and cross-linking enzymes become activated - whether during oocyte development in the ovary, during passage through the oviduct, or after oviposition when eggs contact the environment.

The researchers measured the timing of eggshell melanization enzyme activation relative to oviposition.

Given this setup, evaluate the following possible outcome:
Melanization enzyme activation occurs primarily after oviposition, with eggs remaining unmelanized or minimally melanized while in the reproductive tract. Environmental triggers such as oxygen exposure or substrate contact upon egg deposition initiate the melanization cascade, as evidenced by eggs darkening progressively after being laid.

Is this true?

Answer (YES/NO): YES